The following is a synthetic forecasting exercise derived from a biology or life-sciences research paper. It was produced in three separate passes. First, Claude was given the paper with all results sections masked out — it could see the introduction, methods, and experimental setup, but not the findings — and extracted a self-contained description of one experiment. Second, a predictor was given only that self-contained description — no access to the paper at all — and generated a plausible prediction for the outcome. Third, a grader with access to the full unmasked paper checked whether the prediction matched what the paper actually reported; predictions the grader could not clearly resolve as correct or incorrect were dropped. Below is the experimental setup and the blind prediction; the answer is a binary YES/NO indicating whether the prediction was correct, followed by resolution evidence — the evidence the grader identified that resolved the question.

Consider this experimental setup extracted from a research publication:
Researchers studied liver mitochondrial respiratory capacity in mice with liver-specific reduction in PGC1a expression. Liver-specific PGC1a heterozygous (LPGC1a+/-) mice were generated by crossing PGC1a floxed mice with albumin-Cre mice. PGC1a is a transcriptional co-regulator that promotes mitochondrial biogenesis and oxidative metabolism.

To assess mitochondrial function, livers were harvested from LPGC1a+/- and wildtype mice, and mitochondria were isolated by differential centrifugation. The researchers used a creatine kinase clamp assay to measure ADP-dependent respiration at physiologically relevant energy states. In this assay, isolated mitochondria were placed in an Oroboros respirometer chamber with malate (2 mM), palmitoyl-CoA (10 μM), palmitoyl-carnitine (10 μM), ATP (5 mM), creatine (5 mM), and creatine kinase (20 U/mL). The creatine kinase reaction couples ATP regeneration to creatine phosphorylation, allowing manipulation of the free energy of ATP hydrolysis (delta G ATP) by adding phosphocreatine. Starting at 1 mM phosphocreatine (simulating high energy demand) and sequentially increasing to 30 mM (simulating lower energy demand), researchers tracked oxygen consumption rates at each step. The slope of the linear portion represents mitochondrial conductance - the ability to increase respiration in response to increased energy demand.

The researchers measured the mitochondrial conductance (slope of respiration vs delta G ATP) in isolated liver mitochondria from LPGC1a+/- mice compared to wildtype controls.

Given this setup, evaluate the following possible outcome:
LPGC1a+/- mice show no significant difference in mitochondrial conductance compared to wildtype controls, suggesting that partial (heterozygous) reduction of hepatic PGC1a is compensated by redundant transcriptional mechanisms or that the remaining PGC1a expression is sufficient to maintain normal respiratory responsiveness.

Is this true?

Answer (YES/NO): NO